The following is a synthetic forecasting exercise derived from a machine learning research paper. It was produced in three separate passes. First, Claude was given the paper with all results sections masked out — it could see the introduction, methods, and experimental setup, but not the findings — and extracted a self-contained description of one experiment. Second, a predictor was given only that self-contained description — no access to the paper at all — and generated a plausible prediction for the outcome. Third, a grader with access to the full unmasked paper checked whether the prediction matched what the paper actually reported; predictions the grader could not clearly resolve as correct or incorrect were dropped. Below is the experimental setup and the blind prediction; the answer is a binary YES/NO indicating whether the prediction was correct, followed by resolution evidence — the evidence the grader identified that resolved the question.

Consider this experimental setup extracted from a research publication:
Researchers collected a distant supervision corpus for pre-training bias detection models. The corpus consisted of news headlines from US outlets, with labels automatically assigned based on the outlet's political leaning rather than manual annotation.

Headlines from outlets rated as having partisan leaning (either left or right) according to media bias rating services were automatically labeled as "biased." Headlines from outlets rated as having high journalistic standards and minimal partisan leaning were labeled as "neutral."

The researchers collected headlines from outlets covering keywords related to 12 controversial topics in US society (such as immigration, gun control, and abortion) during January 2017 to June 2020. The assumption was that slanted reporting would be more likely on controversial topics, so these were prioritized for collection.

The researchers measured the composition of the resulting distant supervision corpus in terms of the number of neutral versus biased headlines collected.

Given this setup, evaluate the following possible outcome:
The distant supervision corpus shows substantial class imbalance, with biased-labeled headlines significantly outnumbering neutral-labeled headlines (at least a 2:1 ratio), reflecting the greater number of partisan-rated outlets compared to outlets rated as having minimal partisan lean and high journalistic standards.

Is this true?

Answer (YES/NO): NO